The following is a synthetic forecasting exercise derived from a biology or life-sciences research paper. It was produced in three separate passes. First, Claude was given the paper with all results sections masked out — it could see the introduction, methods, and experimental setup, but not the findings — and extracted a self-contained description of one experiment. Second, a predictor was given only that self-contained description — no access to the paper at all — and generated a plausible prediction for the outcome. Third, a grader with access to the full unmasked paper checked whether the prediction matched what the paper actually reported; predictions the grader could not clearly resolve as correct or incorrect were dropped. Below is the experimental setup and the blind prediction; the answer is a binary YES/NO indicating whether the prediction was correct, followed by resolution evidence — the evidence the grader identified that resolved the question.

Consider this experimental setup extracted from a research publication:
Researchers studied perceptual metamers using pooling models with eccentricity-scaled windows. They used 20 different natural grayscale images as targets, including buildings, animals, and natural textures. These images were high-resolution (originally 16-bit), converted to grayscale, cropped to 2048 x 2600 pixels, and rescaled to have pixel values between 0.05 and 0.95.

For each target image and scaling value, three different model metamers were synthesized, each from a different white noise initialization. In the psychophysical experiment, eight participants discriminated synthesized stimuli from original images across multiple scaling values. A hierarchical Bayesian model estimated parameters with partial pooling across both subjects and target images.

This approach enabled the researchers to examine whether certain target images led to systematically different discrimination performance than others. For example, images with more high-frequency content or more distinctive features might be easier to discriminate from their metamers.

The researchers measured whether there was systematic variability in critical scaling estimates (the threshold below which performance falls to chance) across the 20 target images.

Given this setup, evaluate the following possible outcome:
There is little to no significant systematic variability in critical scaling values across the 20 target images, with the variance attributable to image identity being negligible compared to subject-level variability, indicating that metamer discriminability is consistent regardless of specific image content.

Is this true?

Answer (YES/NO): YES